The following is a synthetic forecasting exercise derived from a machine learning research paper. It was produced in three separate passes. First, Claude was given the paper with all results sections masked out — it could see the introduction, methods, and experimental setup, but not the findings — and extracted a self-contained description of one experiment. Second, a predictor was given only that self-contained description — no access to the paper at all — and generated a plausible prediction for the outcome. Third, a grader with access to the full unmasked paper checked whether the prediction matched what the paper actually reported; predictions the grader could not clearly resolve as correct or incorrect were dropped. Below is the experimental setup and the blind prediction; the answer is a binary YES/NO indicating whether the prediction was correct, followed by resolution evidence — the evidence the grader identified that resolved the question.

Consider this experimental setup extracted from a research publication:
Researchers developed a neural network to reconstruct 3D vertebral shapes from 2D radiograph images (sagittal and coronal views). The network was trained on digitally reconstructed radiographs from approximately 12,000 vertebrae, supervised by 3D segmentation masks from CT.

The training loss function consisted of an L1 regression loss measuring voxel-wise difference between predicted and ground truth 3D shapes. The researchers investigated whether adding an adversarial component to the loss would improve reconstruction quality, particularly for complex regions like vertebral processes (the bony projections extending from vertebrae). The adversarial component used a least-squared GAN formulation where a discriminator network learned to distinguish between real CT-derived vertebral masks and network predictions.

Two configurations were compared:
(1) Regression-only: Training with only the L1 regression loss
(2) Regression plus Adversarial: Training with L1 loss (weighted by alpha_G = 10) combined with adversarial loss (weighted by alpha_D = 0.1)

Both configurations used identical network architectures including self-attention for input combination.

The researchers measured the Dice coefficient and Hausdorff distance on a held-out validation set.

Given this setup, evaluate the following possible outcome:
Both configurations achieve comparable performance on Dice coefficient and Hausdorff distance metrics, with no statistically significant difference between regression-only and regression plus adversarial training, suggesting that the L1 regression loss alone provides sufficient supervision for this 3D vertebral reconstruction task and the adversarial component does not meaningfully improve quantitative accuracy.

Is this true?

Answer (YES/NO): NO